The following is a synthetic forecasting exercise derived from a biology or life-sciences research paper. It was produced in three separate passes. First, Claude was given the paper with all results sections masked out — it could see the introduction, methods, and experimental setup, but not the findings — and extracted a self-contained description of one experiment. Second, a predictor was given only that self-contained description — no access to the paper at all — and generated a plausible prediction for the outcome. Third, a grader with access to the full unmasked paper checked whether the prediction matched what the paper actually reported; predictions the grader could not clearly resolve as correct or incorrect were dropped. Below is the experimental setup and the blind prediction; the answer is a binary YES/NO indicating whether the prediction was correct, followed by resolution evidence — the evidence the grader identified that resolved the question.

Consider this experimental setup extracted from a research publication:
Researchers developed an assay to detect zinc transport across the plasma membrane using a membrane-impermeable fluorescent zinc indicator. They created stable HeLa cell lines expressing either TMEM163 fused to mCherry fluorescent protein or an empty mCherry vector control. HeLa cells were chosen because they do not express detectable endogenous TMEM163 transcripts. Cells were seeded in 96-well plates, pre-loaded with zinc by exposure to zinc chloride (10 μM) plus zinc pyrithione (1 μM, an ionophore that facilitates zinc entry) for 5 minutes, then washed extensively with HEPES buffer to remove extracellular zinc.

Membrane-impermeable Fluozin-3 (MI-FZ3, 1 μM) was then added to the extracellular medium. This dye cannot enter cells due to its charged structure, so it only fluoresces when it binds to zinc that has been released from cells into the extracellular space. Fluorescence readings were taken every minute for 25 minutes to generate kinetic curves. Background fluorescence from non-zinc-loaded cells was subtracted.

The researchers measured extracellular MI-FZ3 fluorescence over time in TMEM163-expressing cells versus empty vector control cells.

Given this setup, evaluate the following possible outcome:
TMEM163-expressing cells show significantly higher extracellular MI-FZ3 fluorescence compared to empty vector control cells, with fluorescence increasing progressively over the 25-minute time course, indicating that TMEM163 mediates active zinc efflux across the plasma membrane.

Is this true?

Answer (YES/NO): YES